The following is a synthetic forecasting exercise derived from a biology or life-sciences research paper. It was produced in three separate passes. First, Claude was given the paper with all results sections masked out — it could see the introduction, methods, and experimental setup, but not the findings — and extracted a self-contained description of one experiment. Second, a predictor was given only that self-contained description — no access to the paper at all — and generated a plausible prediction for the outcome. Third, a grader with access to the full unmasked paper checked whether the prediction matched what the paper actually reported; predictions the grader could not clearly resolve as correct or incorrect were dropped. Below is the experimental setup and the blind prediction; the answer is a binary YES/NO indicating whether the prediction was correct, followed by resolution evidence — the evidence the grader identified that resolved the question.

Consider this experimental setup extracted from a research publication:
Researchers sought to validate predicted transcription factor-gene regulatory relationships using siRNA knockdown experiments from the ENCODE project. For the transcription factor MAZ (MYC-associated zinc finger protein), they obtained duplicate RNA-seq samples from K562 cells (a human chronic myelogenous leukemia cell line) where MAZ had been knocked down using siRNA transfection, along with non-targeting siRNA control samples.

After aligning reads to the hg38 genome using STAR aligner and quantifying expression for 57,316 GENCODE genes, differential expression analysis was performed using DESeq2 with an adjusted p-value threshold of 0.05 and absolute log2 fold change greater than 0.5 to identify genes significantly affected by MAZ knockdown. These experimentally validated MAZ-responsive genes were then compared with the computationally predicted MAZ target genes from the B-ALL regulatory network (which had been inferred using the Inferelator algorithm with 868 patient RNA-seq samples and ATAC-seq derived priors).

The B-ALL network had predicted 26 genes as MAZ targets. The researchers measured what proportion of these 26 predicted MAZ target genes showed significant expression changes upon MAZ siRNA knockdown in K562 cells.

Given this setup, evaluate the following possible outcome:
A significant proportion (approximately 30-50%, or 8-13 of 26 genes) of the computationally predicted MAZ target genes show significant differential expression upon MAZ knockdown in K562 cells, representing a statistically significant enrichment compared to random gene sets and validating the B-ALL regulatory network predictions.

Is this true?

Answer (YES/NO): NO